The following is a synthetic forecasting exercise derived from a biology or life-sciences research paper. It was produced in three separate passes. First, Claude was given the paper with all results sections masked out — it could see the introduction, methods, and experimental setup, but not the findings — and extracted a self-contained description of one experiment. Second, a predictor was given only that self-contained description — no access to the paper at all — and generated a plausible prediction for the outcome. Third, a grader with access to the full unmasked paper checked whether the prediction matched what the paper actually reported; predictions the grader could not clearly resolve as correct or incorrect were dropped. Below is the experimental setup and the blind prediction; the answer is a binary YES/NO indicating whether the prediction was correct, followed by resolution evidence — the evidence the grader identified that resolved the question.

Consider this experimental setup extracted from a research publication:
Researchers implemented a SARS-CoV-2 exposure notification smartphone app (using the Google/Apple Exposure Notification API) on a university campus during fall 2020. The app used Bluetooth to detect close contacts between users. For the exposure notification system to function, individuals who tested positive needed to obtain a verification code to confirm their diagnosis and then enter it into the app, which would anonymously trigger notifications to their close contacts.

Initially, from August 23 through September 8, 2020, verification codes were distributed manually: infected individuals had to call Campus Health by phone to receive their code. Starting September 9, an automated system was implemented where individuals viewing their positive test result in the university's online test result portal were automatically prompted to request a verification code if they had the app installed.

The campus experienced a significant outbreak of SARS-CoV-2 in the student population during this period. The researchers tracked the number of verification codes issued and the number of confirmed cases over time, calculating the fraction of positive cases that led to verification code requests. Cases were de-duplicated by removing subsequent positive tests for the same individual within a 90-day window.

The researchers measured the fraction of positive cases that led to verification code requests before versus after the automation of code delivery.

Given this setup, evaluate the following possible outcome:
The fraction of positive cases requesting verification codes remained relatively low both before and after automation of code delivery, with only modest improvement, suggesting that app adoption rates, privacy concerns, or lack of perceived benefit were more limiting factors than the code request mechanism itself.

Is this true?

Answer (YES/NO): NO